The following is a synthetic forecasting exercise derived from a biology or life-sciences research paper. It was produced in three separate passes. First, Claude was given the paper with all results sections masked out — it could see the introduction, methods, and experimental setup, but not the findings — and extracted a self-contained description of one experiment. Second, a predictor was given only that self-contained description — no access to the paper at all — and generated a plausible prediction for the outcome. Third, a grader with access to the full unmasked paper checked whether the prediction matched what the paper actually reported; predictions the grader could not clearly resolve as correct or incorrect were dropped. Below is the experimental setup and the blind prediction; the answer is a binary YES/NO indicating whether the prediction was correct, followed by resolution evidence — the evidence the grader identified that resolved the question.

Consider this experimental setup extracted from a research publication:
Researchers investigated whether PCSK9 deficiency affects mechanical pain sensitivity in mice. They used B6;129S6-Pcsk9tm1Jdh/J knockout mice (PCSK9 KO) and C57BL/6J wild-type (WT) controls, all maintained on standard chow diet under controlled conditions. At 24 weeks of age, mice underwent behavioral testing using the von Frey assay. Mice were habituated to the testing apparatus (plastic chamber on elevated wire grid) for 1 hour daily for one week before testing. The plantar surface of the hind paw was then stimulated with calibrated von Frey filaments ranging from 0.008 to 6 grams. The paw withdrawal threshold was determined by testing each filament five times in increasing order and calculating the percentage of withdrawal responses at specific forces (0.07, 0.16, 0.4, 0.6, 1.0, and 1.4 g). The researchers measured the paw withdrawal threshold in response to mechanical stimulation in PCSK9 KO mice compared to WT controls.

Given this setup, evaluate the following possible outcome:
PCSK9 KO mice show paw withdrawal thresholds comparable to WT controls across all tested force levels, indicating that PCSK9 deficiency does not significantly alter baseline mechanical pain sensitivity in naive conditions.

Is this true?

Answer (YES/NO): NO